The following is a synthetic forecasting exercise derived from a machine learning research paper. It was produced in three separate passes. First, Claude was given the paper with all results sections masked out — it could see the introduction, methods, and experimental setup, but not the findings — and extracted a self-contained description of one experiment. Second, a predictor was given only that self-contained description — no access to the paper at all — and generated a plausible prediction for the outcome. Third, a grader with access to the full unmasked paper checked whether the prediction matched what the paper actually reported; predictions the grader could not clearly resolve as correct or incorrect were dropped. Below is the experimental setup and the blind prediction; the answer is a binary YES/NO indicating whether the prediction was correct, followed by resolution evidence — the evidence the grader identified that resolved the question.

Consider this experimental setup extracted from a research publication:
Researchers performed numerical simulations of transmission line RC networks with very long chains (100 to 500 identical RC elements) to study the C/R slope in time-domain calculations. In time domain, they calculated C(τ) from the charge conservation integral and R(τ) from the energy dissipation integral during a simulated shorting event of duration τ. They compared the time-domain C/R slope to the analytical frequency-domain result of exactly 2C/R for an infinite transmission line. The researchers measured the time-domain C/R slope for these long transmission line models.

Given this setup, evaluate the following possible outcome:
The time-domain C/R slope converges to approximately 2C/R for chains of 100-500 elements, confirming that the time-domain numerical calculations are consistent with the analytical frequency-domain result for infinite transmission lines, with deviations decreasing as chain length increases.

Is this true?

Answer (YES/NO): NO